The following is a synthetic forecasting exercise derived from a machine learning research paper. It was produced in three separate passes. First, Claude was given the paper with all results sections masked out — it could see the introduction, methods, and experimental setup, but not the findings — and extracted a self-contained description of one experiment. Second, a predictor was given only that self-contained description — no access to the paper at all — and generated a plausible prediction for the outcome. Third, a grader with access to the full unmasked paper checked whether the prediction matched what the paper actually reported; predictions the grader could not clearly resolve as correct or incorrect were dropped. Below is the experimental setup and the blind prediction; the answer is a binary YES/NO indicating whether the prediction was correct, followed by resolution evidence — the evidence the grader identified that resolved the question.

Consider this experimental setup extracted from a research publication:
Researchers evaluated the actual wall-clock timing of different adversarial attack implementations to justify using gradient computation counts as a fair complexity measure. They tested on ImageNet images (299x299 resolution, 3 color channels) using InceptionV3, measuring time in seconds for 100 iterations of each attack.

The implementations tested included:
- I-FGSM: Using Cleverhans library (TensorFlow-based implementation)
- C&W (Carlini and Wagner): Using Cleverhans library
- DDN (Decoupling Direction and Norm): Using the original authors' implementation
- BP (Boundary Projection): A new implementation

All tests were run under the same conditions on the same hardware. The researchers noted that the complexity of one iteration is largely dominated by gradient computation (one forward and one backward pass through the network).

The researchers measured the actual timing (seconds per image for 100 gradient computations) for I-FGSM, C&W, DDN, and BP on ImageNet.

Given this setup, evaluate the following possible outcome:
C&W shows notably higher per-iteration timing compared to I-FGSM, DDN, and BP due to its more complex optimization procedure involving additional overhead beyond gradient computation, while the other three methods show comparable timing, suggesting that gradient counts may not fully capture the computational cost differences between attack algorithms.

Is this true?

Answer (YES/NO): NO